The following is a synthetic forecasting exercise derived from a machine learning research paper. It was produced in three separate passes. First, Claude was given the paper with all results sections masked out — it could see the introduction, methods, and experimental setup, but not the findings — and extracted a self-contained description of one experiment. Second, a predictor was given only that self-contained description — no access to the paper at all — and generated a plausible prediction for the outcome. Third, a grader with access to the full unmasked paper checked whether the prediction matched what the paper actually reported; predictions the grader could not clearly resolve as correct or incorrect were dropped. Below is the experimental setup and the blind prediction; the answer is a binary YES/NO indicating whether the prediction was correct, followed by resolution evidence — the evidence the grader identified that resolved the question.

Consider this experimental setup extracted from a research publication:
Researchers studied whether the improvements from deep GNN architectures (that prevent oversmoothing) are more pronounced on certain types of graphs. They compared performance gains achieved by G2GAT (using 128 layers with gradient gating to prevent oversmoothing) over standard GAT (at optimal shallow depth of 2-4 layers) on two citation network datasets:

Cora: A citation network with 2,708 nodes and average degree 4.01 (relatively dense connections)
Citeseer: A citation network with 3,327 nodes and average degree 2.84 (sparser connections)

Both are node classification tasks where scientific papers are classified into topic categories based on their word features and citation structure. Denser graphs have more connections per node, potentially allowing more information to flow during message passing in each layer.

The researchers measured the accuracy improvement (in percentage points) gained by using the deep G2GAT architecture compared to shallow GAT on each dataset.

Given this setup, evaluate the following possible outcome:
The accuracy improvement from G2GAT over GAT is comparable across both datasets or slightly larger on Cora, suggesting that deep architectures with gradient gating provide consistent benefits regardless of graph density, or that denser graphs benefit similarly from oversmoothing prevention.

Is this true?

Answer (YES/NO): NO